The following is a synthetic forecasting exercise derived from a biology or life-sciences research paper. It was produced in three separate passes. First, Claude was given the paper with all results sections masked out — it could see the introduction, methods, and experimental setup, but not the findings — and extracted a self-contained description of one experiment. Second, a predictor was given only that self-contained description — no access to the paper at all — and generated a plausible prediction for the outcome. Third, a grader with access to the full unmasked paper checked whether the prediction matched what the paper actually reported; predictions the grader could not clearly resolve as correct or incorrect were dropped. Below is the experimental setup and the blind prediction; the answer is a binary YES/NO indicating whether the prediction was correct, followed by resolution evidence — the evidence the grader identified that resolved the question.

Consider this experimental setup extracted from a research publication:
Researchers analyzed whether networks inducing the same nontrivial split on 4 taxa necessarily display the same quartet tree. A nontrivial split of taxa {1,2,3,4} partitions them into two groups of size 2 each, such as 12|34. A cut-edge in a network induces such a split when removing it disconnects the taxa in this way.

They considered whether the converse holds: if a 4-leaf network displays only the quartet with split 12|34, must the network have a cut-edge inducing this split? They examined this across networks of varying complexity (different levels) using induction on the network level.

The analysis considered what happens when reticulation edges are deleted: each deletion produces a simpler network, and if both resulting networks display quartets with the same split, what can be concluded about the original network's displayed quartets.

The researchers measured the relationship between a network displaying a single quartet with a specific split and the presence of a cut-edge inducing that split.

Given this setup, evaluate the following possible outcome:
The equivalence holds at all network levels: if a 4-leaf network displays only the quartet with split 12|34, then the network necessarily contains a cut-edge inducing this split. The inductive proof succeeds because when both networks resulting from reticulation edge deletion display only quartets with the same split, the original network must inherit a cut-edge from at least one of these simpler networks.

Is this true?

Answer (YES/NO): YES